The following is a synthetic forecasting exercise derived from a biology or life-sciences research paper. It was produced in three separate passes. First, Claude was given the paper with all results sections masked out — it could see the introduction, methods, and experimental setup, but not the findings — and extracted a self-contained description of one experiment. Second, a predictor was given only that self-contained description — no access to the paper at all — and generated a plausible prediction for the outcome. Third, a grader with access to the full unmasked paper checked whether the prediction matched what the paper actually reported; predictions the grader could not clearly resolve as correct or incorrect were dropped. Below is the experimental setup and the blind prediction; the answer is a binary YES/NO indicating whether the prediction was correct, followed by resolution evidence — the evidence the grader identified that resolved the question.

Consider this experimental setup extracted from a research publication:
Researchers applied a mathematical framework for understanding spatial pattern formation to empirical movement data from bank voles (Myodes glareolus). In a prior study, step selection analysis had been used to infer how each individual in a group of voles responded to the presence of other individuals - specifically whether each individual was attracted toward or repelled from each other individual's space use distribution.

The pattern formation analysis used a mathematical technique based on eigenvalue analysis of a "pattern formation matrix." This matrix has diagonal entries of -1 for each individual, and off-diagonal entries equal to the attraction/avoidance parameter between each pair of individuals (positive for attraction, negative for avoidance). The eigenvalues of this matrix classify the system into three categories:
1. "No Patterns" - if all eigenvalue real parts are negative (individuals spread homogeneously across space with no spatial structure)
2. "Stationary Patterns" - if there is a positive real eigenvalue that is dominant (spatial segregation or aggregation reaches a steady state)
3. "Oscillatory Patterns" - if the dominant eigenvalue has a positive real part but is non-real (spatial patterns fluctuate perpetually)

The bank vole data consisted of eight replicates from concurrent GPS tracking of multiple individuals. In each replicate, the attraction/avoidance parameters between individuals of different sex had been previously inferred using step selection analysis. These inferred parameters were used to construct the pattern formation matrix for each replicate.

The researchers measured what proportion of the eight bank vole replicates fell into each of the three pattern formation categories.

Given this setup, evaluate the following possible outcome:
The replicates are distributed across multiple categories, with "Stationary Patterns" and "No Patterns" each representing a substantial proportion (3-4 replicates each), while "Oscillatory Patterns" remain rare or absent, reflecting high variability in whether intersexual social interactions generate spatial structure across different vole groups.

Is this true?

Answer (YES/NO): NO